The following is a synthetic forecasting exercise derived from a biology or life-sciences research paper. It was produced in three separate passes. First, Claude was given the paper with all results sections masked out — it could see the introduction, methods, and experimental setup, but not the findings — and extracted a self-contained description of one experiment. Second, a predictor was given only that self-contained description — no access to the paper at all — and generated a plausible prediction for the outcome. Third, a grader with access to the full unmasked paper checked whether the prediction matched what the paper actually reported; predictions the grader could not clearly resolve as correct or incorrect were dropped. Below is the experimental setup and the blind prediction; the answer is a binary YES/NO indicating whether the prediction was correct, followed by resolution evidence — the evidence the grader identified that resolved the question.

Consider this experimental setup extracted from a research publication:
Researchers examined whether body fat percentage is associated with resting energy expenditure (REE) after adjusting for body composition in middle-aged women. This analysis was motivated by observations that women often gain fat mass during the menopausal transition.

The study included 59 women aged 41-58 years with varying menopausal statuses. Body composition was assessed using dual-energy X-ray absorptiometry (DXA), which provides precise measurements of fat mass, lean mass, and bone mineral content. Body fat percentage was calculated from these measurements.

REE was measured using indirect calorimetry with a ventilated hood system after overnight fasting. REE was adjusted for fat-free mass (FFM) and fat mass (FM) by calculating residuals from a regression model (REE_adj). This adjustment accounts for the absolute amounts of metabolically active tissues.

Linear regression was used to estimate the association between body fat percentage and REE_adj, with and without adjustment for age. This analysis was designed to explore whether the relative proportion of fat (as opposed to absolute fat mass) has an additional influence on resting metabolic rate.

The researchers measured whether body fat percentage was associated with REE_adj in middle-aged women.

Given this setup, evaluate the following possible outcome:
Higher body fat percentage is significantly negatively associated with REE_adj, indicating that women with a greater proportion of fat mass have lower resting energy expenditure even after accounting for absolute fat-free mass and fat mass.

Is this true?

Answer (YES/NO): NO